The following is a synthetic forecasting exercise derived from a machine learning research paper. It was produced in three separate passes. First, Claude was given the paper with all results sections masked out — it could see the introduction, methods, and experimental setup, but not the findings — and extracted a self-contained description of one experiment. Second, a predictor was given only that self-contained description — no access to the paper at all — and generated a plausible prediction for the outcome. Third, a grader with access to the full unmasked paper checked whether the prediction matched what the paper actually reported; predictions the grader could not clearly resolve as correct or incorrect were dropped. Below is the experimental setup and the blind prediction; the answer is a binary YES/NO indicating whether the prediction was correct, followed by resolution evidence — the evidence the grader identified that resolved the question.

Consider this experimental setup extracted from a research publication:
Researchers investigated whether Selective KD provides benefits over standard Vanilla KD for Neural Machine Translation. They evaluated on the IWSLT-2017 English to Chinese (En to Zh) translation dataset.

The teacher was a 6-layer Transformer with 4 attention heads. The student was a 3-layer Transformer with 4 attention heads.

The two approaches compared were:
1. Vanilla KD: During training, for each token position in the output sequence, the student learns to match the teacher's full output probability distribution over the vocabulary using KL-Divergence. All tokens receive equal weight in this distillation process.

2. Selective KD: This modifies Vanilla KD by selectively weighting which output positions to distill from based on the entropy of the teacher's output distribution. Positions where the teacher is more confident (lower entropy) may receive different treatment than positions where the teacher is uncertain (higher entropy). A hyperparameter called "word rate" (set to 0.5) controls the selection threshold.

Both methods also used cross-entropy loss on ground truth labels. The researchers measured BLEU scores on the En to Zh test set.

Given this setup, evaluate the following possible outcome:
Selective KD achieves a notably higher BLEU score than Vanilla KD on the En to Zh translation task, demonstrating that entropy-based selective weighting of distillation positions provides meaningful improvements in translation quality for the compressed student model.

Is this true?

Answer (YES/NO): NO